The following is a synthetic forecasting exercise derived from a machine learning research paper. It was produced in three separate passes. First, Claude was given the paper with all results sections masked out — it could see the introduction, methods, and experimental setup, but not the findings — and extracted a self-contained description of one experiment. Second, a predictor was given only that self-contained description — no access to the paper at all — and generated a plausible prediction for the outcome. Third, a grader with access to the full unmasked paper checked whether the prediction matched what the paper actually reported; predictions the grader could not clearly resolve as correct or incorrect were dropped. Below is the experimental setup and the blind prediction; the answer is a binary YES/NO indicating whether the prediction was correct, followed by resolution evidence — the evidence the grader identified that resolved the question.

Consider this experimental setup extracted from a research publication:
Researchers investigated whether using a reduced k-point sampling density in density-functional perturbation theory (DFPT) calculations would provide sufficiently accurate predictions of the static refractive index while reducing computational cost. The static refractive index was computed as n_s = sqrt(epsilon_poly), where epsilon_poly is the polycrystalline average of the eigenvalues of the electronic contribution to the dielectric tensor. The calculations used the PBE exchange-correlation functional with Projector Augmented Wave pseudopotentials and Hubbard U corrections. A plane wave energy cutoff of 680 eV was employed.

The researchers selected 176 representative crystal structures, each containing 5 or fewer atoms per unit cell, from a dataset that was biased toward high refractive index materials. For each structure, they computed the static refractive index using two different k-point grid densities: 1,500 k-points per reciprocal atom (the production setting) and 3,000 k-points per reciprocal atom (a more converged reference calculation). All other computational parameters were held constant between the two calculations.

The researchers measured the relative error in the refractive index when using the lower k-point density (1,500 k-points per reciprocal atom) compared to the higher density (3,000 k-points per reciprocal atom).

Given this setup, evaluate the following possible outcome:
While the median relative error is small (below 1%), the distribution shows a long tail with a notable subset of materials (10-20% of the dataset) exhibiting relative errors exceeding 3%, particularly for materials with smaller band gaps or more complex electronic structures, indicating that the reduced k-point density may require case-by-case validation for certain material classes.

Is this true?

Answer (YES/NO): NO